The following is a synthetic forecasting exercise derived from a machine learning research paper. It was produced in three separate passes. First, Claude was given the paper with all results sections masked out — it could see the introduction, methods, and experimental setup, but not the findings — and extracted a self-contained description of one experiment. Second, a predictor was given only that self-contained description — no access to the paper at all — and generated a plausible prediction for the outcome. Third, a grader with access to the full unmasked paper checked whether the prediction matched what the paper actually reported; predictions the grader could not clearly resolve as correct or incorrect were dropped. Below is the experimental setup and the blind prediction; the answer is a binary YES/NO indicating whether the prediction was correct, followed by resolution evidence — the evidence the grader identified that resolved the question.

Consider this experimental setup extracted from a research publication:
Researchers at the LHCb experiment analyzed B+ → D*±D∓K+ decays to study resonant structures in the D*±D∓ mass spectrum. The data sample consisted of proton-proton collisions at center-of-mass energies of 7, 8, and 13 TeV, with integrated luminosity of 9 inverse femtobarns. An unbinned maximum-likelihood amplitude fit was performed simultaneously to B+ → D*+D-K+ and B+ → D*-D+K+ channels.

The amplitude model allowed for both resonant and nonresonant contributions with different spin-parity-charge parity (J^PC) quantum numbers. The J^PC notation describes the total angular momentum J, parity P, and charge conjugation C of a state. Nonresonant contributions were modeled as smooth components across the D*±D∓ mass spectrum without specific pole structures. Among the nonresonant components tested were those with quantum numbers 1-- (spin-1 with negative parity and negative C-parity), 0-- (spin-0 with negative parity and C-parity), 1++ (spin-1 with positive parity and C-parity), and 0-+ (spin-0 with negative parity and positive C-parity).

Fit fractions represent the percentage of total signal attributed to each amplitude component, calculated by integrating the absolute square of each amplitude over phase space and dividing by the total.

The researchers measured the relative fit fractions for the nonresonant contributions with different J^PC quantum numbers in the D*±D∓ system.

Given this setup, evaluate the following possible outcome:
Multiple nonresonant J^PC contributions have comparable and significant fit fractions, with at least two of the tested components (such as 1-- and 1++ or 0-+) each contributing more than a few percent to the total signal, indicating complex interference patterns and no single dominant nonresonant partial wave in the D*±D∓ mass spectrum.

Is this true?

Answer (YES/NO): YES